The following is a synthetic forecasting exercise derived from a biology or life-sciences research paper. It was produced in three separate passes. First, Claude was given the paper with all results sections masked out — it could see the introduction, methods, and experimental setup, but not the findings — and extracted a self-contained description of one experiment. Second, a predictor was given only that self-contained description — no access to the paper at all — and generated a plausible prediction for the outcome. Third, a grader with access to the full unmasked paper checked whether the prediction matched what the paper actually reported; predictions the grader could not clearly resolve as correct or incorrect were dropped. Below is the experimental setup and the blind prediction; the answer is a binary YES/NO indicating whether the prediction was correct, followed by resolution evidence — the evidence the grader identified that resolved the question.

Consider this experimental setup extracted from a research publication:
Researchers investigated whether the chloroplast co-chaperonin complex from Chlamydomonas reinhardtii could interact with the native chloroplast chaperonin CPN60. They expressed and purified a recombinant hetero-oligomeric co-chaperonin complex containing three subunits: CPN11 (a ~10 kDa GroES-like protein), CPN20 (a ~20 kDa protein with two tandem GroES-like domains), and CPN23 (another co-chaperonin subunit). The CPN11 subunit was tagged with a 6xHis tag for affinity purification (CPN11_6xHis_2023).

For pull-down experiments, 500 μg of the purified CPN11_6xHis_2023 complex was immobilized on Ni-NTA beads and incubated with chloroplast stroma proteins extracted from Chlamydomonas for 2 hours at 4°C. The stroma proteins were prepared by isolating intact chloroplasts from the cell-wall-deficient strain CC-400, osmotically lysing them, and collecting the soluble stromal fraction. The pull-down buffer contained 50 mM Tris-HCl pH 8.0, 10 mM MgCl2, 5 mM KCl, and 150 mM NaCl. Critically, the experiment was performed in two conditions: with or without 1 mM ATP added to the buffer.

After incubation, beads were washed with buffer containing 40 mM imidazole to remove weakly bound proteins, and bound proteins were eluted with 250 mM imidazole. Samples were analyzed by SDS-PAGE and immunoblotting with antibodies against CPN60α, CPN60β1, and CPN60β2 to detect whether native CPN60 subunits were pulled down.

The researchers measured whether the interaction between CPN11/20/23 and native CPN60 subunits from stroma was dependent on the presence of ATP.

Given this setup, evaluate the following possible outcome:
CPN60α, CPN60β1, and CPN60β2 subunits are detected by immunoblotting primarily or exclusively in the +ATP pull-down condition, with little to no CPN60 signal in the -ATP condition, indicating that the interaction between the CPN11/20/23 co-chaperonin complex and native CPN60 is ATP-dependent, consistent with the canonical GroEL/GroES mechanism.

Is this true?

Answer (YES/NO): YES